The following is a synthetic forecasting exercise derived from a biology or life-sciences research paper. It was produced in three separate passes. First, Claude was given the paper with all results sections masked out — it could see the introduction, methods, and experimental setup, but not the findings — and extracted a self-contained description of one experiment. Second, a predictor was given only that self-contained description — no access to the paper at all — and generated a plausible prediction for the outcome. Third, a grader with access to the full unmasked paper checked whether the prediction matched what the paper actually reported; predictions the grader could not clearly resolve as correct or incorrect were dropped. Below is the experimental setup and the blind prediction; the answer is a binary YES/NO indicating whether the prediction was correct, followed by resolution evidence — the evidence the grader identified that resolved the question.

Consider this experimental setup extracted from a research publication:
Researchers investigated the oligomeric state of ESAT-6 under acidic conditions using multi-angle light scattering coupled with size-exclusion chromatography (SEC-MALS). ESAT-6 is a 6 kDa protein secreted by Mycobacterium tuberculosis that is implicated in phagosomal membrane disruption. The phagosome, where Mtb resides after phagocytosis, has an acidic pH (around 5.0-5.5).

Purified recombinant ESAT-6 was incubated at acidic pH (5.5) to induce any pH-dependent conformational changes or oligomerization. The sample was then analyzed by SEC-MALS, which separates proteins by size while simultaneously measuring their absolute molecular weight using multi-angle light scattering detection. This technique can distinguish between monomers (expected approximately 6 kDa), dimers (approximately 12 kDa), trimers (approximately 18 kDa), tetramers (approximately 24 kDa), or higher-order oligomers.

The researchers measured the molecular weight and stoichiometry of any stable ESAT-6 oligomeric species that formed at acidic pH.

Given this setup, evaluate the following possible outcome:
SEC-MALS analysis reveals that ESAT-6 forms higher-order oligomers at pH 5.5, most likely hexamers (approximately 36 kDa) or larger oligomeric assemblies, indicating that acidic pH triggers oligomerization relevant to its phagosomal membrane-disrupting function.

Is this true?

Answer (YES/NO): NO